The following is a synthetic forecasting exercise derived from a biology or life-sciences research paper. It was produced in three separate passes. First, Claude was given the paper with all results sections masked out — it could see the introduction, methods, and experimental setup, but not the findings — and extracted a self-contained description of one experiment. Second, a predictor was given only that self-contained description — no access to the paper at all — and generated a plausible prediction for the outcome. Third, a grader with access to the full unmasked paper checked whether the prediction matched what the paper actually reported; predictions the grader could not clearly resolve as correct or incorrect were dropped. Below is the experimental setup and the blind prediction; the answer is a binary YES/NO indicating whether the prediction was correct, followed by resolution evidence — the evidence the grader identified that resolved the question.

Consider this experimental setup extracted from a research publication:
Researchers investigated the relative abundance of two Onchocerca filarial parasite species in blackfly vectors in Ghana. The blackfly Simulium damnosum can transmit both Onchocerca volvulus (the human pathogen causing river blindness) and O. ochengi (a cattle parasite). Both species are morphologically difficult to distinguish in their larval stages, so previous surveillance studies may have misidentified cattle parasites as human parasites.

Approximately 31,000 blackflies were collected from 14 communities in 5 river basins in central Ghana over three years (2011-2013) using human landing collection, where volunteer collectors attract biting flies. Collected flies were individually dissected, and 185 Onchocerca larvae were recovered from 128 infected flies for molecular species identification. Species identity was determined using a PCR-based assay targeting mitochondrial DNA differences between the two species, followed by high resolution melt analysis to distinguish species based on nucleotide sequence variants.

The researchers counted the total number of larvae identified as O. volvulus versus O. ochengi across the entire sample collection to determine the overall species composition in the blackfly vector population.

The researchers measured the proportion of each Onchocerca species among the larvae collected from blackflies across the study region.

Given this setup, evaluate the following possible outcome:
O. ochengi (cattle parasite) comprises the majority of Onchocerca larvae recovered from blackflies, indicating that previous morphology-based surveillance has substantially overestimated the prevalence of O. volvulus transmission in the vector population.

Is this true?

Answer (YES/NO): YES